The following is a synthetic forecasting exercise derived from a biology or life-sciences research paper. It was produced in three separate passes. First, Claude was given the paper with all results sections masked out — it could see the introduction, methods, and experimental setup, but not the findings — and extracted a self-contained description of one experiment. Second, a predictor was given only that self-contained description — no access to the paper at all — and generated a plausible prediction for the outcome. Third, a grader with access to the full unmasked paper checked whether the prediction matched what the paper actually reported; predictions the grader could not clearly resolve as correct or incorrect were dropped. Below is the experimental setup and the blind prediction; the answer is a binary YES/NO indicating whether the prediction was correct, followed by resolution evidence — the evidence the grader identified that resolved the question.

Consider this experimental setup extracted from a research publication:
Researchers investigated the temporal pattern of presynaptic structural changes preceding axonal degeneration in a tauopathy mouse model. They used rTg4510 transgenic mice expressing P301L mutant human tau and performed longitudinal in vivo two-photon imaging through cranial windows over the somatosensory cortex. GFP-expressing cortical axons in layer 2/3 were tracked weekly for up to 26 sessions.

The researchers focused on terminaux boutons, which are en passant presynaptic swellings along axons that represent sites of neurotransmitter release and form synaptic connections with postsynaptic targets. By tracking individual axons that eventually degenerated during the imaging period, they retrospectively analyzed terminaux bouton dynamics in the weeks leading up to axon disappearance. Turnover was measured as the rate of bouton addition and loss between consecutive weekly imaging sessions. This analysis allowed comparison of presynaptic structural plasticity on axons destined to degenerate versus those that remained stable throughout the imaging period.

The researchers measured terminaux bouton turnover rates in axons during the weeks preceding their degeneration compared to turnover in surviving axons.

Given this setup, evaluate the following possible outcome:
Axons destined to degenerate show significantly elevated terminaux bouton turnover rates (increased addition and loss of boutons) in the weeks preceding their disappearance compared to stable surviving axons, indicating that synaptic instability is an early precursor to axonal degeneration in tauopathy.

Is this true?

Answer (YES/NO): NO